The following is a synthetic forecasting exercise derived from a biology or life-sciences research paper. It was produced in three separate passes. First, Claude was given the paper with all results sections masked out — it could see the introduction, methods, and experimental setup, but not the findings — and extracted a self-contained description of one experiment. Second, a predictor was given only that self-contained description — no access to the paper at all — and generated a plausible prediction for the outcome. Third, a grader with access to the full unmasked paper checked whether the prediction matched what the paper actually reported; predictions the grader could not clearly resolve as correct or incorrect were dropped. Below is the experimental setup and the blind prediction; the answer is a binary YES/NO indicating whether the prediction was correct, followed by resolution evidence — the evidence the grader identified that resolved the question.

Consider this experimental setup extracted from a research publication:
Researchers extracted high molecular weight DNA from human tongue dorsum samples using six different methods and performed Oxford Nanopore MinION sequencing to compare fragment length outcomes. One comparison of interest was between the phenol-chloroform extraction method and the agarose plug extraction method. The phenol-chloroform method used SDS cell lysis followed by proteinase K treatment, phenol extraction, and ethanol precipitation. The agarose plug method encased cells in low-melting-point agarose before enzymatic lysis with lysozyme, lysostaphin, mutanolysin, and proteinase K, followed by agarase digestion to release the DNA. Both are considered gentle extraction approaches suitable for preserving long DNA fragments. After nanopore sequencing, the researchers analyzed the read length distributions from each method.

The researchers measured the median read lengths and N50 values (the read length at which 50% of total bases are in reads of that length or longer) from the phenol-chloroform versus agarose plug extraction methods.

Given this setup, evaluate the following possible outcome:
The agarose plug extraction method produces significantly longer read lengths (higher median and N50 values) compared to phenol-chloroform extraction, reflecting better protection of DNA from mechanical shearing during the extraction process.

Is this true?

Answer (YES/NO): NO